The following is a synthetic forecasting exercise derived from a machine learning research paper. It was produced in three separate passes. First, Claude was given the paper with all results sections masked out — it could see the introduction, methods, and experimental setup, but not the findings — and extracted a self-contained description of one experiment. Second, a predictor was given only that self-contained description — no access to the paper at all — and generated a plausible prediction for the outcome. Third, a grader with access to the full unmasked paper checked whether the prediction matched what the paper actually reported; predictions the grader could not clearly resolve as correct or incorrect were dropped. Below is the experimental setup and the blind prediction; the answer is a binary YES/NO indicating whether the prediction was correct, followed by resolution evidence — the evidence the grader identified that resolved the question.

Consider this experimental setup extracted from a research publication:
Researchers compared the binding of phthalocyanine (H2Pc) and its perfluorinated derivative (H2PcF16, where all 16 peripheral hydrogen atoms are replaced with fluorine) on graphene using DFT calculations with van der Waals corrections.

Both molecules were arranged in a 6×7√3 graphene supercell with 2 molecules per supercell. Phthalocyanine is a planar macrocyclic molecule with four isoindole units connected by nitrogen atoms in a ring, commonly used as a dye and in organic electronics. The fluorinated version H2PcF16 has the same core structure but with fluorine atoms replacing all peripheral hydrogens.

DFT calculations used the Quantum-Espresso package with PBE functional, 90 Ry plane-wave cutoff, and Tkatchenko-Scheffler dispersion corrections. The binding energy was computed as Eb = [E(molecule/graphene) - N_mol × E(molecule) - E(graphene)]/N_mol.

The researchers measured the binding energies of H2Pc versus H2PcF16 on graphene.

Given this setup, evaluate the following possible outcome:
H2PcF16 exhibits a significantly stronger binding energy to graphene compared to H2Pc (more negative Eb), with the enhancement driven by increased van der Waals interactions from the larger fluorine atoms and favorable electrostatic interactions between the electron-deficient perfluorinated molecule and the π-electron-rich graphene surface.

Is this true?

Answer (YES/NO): YES